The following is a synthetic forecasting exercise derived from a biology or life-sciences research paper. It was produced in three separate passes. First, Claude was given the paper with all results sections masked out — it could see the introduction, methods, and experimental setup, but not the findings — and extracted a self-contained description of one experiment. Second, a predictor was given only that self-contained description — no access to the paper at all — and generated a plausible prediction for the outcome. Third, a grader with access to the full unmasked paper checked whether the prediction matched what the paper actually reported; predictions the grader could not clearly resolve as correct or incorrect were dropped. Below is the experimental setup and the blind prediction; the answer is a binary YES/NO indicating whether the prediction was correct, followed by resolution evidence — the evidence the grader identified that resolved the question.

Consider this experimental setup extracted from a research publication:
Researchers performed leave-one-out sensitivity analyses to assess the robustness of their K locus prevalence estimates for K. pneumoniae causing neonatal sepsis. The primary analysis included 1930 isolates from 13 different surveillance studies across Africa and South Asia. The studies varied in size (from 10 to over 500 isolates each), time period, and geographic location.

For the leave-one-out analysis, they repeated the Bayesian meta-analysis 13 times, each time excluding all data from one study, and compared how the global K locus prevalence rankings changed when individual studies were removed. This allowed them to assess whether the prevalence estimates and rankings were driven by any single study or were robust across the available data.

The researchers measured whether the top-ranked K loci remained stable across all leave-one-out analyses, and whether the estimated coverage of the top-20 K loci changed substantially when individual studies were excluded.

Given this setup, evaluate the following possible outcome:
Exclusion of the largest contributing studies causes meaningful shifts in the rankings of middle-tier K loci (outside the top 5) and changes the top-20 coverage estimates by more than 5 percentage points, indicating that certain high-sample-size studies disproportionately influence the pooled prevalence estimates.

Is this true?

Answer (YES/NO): NO